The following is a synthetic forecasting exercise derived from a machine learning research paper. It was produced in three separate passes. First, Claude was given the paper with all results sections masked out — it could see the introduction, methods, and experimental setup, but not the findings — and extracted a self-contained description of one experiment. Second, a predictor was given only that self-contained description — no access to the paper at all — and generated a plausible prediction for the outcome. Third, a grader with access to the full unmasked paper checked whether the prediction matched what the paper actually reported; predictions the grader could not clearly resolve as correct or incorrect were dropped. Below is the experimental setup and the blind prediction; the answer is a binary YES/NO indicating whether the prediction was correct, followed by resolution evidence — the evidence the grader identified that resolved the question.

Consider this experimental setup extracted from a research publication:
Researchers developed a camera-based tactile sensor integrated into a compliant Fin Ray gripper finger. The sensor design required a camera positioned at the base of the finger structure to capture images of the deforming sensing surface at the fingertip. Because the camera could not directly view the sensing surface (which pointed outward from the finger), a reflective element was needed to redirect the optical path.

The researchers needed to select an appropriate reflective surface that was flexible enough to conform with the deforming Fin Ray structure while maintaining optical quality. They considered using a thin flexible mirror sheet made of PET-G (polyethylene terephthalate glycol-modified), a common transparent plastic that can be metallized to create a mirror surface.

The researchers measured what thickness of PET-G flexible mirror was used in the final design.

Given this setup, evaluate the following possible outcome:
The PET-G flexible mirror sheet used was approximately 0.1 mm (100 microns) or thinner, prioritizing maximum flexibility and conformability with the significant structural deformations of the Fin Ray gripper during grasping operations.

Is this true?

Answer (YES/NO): NO